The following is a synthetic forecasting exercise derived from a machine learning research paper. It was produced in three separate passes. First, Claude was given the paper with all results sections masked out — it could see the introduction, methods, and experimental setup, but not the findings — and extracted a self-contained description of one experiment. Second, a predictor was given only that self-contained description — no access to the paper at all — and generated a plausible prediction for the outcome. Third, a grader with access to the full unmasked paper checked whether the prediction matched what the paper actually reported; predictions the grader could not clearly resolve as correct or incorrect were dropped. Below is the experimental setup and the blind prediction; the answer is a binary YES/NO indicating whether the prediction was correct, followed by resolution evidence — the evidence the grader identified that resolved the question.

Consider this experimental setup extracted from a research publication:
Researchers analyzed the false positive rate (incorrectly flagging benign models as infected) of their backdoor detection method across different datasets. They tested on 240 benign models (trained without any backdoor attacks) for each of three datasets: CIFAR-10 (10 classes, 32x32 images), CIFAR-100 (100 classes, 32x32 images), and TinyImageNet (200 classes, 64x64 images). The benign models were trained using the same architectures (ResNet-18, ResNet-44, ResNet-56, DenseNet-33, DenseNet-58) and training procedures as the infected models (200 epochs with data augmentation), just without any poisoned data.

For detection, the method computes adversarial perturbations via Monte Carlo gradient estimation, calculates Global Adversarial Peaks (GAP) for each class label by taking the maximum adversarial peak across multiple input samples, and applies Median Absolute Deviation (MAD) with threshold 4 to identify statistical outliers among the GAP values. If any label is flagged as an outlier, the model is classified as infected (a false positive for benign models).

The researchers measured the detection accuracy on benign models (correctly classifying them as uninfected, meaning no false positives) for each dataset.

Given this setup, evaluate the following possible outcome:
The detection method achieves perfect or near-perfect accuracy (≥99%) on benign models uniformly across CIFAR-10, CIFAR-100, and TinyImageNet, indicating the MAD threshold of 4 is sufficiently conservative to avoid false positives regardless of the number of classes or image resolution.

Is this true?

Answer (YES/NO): NO